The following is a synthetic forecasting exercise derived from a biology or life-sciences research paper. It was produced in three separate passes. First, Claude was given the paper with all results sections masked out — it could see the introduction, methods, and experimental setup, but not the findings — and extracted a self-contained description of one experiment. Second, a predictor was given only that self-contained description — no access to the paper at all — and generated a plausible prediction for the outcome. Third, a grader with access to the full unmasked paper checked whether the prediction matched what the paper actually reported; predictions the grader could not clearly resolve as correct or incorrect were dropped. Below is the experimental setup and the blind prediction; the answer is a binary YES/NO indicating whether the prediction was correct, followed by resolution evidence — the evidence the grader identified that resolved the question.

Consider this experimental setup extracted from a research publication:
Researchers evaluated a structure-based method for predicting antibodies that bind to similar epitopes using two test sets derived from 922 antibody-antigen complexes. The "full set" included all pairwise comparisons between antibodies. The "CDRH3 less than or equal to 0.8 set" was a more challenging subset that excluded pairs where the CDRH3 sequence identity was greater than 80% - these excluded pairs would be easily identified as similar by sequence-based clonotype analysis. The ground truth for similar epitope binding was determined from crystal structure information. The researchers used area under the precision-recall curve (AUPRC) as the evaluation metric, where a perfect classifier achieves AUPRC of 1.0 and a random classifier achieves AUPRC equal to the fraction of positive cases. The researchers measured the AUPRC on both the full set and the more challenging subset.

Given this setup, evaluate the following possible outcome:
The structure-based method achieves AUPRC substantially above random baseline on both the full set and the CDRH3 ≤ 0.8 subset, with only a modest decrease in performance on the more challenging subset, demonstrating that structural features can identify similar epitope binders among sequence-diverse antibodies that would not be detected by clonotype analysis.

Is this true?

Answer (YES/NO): NO